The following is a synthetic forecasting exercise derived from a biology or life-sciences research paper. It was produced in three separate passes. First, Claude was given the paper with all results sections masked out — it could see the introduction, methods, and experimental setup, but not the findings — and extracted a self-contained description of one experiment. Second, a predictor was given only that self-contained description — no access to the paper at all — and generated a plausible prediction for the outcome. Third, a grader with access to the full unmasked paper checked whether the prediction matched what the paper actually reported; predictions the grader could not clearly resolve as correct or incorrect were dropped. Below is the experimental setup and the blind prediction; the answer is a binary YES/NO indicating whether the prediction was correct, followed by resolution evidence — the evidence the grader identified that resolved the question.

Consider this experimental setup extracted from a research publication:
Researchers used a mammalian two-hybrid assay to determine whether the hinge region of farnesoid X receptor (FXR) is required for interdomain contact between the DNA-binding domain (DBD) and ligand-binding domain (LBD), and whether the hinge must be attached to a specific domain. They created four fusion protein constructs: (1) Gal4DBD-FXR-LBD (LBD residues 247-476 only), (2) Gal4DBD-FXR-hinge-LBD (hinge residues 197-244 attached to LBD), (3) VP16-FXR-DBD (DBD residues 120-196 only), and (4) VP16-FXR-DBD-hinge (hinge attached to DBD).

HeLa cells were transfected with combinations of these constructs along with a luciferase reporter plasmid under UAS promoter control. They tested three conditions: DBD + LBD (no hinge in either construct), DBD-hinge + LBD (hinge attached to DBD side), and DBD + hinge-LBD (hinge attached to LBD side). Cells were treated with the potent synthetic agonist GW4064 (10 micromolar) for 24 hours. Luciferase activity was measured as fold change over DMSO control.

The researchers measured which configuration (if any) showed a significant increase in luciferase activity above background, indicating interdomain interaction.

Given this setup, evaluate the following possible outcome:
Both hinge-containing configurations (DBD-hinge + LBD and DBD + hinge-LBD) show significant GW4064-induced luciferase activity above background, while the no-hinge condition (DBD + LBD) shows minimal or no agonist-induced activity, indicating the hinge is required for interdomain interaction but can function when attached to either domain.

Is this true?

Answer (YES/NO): NO